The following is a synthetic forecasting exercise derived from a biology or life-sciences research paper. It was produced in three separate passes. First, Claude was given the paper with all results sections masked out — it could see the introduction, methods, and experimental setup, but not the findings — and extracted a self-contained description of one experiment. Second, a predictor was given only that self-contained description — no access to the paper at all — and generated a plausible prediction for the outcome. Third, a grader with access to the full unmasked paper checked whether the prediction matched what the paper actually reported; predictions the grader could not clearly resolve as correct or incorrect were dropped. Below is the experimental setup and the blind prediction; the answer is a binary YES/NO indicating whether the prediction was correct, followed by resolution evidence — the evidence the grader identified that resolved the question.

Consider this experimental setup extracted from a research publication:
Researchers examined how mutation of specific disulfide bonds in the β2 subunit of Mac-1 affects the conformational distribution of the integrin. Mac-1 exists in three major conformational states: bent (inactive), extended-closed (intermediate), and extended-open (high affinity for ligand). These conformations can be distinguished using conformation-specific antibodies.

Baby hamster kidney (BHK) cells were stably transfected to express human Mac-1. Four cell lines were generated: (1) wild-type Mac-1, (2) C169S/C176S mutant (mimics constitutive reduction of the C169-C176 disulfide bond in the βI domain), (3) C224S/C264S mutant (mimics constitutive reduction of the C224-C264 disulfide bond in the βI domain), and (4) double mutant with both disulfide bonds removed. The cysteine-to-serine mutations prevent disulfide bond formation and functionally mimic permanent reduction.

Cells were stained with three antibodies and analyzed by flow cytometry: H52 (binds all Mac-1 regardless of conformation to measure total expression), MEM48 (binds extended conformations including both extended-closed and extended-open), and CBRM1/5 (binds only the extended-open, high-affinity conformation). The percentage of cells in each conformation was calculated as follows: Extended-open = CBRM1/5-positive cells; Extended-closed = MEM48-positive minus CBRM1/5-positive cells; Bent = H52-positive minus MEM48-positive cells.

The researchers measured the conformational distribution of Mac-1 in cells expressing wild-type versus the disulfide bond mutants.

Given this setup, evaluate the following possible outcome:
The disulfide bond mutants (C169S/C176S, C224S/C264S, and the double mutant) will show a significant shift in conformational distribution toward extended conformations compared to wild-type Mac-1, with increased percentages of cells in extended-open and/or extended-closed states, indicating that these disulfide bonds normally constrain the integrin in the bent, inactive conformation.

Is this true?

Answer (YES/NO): NO